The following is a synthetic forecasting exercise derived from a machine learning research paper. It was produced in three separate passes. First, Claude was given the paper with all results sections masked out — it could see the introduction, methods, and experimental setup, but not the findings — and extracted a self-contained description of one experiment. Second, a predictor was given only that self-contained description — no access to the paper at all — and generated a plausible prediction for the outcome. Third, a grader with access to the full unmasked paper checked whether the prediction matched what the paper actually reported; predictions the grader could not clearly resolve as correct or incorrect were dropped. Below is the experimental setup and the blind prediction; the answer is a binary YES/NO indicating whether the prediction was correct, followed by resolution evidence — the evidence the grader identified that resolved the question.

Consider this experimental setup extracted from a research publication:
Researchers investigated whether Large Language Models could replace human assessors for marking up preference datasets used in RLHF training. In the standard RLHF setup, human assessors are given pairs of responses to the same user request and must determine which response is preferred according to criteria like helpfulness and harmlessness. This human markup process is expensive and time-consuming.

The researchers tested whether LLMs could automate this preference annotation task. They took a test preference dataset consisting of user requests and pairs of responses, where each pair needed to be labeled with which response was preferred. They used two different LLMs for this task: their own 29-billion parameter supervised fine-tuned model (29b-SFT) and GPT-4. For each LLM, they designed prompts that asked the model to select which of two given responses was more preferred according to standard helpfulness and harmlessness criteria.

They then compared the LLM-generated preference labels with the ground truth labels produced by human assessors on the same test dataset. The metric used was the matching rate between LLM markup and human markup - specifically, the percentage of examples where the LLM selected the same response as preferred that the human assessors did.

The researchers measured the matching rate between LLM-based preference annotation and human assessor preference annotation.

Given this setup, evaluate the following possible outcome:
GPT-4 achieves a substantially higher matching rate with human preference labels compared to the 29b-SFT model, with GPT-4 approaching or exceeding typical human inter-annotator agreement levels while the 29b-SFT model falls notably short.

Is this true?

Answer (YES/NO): NO